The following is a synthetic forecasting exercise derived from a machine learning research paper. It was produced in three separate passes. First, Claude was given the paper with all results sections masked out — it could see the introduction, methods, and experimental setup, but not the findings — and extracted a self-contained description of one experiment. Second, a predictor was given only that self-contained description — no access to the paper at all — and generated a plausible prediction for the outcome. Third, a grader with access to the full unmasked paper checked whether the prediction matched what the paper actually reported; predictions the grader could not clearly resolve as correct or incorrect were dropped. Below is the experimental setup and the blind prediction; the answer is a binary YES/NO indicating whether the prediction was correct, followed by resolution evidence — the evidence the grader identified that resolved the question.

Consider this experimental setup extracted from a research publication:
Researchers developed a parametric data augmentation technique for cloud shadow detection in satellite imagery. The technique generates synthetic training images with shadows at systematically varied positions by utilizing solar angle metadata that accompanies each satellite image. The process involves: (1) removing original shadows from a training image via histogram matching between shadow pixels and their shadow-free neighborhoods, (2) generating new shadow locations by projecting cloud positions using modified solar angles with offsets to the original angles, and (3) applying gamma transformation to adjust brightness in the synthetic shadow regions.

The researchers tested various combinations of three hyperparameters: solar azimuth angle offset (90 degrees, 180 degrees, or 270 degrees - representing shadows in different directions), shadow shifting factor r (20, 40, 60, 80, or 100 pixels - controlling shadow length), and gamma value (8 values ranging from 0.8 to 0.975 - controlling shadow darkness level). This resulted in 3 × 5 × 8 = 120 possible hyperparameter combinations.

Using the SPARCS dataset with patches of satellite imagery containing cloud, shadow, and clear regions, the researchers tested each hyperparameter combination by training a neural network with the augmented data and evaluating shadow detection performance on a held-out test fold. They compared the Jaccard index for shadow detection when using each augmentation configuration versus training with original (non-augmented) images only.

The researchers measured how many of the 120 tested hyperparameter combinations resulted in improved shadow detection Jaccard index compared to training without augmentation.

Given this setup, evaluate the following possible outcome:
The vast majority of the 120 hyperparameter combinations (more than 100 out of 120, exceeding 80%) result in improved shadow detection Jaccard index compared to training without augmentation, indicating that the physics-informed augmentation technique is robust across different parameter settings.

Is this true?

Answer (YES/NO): NO